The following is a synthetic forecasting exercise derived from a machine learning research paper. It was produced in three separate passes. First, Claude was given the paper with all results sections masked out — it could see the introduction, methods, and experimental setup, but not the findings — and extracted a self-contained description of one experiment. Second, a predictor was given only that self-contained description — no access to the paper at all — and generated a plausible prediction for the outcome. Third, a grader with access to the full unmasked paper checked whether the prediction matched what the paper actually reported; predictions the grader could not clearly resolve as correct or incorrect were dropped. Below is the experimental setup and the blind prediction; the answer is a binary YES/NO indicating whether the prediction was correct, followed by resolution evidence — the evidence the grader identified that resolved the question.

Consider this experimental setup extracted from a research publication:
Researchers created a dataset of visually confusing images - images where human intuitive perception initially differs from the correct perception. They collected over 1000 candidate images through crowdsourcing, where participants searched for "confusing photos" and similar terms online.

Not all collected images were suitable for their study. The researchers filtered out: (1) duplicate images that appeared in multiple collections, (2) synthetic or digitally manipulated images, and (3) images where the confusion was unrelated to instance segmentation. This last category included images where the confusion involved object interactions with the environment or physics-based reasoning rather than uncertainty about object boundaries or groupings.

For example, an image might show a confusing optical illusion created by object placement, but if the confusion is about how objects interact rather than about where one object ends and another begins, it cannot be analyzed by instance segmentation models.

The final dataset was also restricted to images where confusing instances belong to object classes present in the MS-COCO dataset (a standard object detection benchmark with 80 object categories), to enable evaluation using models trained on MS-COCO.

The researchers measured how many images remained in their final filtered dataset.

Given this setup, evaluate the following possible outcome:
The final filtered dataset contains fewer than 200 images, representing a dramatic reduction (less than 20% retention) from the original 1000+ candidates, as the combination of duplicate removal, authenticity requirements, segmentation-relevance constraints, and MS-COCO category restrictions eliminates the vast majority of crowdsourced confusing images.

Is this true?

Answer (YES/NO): NO